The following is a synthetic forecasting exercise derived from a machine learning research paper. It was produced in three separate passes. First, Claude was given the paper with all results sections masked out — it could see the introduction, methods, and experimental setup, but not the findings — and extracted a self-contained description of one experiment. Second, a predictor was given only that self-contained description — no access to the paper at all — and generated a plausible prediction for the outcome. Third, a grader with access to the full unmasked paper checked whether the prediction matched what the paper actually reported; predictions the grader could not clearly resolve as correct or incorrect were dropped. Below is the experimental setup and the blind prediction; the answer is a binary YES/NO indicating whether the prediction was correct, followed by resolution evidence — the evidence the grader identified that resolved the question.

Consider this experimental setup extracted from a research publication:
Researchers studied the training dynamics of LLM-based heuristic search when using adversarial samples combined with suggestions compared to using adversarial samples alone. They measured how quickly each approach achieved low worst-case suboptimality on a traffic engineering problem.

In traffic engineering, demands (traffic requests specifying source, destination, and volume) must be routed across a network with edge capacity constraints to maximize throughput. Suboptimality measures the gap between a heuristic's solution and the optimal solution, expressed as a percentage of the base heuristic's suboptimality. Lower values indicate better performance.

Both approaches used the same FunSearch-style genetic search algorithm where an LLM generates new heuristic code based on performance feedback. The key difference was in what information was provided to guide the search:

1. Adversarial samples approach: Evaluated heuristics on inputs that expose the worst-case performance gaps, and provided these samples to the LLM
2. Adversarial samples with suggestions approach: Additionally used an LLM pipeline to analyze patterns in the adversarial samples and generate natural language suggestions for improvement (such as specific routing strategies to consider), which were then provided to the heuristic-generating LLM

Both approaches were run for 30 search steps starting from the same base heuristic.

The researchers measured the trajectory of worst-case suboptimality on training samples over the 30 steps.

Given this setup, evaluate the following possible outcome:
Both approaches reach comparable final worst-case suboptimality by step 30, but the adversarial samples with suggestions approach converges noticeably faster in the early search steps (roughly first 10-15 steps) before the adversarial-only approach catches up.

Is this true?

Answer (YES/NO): NO